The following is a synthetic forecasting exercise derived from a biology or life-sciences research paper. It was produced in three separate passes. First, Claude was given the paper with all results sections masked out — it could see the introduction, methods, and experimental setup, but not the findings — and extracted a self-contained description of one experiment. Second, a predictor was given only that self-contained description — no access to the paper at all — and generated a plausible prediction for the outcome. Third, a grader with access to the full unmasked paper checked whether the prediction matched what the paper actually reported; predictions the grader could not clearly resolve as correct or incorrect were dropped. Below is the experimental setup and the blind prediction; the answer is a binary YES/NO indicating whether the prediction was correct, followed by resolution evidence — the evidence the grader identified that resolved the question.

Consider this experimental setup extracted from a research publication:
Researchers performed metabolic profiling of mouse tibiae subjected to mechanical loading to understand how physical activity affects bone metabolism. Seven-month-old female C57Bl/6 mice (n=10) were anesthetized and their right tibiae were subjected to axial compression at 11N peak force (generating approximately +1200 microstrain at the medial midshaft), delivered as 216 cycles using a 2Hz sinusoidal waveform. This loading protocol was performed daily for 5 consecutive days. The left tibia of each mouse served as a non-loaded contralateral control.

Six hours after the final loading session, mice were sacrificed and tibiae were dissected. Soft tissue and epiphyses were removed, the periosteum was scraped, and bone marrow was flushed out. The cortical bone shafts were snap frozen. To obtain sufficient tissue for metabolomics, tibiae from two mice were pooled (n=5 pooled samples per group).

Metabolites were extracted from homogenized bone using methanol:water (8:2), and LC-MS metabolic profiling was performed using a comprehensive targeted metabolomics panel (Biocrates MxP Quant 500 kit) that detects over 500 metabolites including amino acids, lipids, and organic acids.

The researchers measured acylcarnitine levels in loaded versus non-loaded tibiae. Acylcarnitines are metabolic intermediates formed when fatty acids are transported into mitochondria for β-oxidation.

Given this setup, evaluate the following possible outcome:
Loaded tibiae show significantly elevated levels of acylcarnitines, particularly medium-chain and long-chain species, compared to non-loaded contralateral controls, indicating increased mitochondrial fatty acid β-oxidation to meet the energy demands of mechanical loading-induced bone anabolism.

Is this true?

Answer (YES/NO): NO